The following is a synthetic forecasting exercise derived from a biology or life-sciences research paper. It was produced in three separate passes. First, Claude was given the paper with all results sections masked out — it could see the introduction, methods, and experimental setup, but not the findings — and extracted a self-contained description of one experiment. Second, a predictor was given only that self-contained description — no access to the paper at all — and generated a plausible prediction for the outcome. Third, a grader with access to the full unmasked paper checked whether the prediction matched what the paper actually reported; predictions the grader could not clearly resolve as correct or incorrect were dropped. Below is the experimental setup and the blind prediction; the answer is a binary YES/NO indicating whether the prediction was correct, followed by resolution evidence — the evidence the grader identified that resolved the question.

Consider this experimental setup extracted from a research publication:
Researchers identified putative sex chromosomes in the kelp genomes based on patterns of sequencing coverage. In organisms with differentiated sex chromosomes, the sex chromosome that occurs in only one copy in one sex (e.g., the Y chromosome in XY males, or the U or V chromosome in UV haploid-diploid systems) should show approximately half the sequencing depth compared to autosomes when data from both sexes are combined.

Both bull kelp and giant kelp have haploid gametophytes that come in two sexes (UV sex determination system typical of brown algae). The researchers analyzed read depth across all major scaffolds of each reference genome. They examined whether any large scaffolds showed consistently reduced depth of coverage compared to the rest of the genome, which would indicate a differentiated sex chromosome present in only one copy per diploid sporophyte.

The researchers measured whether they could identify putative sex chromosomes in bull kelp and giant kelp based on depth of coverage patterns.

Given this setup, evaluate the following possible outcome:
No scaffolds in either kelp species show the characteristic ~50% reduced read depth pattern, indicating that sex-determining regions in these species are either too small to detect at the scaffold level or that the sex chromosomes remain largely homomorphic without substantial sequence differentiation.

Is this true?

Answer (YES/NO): NO